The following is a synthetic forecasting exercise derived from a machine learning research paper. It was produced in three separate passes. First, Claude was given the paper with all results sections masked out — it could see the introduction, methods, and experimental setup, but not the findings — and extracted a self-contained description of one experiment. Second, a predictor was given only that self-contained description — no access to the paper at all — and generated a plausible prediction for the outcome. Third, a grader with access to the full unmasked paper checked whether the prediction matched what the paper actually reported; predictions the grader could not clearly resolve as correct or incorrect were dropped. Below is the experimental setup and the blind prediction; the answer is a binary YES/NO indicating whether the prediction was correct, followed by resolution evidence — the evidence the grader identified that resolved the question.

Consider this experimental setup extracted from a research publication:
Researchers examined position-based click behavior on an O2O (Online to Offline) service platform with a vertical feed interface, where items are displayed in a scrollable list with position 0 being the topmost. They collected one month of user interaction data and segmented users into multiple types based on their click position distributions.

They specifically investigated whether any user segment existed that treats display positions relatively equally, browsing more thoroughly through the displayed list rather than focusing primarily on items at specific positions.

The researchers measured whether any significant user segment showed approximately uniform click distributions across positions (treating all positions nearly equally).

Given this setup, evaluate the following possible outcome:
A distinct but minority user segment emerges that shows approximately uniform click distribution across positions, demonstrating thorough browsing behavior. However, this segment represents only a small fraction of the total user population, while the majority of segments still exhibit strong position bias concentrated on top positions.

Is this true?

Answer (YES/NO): NO